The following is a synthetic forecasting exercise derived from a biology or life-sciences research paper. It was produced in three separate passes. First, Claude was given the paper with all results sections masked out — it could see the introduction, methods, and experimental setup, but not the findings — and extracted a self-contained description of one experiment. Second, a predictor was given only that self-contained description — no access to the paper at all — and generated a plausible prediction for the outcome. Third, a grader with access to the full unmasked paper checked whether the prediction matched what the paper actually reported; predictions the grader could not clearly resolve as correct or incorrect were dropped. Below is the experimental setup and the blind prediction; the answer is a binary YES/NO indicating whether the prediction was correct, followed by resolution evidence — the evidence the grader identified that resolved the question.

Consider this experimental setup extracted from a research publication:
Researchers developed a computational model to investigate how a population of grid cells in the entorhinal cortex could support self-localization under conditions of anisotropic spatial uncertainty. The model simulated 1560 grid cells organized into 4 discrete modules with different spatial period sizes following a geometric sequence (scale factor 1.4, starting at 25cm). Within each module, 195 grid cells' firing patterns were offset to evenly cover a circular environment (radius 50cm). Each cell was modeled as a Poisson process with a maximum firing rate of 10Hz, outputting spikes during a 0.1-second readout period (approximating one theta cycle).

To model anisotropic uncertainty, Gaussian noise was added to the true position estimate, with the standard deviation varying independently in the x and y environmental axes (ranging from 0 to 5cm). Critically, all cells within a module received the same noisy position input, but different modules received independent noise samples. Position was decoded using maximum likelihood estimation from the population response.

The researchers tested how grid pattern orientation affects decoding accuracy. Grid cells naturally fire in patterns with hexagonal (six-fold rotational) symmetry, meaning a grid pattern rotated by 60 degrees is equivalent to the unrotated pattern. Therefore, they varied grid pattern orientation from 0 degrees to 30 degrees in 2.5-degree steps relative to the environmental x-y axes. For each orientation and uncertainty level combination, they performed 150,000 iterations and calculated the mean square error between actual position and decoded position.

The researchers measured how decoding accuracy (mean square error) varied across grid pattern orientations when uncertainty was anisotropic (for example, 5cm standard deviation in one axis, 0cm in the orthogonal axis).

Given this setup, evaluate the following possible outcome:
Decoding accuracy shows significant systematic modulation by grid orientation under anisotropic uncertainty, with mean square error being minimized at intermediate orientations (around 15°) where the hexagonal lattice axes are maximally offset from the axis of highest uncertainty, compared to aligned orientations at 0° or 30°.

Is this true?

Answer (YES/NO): NO